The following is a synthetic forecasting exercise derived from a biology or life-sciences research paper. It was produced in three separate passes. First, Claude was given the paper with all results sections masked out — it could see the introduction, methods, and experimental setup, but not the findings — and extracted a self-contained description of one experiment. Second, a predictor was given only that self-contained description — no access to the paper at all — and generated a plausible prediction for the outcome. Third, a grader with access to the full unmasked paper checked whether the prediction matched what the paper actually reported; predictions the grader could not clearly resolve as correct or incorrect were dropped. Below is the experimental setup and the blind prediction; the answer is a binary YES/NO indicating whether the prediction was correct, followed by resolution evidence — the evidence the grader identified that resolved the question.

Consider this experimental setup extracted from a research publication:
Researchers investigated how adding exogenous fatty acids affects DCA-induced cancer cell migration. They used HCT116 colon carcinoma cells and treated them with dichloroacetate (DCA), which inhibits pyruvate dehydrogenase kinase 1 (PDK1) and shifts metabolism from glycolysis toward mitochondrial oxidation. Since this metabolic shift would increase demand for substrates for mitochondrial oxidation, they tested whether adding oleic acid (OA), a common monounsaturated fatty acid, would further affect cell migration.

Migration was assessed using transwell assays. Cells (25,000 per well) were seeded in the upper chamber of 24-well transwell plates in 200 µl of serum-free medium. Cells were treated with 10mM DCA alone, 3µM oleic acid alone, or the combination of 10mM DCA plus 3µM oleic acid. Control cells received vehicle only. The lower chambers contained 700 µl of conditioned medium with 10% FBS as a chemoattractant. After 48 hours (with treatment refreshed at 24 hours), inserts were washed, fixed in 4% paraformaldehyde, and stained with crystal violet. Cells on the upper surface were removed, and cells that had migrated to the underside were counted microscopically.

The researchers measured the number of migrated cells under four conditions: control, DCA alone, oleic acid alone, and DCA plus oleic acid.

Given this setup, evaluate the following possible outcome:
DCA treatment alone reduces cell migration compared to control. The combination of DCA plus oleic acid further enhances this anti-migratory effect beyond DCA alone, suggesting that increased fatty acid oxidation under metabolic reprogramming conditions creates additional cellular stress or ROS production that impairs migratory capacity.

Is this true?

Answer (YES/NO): NO